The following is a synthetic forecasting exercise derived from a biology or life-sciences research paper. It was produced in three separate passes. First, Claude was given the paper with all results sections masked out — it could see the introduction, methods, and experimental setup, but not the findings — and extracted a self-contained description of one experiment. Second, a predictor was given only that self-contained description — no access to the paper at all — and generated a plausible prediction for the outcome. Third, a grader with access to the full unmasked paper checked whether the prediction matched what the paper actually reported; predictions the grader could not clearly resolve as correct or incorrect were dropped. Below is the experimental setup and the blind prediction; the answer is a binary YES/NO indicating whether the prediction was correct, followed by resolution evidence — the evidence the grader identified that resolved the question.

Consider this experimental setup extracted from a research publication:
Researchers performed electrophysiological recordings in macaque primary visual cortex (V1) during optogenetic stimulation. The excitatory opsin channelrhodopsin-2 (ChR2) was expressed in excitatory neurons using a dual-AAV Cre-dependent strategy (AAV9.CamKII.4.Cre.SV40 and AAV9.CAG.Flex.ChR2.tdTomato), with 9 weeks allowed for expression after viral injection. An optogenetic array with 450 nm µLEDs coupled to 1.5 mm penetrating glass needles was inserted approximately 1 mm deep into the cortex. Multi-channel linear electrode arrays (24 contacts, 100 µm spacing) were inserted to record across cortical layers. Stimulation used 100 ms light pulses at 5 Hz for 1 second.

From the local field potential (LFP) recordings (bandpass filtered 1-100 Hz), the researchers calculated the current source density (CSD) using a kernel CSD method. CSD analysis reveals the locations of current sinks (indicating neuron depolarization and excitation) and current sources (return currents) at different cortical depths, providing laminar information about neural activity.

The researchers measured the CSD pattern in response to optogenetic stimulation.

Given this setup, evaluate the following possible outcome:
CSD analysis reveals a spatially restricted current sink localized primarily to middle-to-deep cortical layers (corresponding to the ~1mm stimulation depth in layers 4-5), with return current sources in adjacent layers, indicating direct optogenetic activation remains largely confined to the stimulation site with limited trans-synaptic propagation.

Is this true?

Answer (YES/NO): YES